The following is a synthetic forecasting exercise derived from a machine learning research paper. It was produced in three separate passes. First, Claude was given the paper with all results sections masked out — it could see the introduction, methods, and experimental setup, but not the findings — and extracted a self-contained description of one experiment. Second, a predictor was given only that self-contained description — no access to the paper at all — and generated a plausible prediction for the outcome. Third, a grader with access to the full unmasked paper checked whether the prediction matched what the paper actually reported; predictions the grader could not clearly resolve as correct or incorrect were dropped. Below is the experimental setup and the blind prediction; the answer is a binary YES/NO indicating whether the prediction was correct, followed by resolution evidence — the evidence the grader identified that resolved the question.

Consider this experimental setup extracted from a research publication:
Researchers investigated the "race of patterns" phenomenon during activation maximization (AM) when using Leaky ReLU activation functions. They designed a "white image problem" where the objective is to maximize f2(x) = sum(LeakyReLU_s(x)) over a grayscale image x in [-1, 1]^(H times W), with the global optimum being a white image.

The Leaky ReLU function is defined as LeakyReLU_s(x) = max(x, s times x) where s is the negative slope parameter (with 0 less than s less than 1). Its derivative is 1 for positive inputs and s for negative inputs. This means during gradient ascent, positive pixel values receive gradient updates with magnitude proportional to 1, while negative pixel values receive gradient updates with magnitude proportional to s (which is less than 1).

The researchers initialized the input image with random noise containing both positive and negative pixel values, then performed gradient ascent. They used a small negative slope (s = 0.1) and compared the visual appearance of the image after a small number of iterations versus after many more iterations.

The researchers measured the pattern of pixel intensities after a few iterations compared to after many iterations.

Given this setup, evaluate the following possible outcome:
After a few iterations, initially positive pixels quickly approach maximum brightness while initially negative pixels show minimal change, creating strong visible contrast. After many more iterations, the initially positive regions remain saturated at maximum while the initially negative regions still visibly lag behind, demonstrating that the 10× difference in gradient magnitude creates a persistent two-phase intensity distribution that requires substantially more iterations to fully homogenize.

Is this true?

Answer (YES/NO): NO